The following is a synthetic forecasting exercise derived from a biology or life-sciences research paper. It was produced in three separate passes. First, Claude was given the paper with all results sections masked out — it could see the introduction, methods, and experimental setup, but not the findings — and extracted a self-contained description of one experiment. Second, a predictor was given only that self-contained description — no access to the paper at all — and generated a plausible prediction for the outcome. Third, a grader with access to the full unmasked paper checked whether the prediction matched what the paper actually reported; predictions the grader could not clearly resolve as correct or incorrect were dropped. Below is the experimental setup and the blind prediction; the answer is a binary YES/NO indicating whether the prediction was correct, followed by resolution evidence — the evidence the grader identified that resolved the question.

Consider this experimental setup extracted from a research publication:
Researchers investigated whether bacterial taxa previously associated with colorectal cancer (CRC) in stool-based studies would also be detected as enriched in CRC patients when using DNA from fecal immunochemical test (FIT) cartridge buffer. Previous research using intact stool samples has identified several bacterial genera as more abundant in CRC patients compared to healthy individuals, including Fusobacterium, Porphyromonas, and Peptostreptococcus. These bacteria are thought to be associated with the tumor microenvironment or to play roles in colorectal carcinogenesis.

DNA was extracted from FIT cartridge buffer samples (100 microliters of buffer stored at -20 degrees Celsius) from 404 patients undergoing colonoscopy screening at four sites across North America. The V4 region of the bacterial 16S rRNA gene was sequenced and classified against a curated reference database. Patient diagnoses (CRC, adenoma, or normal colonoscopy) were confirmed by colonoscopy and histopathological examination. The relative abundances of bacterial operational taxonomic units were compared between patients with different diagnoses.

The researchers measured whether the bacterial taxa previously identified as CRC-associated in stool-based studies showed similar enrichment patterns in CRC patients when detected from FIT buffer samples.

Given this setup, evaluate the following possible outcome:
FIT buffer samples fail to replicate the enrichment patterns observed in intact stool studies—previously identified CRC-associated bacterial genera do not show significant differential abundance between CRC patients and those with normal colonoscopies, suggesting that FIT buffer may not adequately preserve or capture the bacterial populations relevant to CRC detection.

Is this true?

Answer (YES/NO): NO